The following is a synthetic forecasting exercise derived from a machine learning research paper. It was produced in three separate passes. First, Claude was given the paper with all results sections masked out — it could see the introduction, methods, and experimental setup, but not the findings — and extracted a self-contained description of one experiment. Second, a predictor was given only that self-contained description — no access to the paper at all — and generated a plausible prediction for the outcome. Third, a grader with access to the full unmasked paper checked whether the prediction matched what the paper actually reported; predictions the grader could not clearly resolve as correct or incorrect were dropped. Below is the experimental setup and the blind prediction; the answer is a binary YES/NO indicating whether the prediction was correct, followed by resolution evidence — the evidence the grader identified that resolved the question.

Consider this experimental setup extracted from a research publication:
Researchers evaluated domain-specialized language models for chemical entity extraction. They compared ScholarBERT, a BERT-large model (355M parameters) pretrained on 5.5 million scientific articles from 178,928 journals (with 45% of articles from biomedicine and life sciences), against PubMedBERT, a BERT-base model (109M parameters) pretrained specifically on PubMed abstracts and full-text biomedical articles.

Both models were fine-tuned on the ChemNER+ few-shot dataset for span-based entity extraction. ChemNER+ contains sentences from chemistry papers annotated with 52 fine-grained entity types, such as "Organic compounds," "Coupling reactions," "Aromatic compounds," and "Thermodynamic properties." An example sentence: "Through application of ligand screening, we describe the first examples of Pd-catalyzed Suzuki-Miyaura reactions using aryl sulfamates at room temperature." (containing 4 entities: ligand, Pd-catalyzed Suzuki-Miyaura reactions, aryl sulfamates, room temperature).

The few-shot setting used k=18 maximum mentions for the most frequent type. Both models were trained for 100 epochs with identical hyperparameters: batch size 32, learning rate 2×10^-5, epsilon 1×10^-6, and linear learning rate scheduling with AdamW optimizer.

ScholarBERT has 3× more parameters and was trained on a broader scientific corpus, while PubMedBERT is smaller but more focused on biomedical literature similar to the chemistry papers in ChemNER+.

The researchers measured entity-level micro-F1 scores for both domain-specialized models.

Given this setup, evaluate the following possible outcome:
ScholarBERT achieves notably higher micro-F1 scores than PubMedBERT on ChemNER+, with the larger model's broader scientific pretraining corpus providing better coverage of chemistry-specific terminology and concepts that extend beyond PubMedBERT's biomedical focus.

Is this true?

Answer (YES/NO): YES